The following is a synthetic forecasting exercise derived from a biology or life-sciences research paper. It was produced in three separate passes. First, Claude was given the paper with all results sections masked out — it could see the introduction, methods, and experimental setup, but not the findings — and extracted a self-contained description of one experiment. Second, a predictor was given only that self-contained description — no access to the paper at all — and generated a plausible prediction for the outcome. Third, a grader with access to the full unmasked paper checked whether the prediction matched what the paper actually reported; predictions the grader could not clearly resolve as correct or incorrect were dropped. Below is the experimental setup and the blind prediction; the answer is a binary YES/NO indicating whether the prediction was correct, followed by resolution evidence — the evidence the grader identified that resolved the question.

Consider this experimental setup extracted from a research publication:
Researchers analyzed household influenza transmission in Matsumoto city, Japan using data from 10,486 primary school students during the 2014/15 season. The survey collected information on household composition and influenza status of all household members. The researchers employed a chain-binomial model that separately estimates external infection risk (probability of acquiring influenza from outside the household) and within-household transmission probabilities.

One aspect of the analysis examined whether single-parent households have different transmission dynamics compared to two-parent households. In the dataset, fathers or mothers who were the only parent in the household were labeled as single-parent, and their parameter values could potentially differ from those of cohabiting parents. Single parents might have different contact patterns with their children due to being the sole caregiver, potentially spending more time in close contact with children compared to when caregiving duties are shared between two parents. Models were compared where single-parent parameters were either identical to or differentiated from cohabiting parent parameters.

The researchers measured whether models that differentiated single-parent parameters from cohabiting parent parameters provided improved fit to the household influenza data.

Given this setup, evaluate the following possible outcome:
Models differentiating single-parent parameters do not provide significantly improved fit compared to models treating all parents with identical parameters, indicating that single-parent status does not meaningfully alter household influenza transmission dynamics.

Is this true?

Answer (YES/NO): YES